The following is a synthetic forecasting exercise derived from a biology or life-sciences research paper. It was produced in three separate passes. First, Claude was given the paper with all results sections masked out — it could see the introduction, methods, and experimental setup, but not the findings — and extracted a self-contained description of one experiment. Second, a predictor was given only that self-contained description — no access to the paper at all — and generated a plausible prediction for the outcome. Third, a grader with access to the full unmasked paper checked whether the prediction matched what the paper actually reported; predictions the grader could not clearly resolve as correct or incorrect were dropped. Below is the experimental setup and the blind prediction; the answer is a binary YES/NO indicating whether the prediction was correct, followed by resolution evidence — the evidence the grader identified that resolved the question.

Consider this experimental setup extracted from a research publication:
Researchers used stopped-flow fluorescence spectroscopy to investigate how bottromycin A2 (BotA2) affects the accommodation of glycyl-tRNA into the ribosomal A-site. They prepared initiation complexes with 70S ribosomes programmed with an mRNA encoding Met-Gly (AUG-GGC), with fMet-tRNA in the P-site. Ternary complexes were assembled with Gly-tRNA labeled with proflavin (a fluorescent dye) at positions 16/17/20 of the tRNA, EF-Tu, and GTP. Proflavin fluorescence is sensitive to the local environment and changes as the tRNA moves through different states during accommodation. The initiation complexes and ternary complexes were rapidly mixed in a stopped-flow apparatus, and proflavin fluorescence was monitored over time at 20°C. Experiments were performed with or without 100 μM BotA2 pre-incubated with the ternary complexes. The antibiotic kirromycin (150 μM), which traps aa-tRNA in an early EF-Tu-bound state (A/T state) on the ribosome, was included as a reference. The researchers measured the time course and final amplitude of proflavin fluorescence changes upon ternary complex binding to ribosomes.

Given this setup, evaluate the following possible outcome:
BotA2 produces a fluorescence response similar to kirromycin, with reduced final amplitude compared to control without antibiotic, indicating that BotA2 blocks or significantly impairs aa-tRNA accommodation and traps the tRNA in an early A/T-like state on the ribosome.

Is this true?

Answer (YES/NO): YES